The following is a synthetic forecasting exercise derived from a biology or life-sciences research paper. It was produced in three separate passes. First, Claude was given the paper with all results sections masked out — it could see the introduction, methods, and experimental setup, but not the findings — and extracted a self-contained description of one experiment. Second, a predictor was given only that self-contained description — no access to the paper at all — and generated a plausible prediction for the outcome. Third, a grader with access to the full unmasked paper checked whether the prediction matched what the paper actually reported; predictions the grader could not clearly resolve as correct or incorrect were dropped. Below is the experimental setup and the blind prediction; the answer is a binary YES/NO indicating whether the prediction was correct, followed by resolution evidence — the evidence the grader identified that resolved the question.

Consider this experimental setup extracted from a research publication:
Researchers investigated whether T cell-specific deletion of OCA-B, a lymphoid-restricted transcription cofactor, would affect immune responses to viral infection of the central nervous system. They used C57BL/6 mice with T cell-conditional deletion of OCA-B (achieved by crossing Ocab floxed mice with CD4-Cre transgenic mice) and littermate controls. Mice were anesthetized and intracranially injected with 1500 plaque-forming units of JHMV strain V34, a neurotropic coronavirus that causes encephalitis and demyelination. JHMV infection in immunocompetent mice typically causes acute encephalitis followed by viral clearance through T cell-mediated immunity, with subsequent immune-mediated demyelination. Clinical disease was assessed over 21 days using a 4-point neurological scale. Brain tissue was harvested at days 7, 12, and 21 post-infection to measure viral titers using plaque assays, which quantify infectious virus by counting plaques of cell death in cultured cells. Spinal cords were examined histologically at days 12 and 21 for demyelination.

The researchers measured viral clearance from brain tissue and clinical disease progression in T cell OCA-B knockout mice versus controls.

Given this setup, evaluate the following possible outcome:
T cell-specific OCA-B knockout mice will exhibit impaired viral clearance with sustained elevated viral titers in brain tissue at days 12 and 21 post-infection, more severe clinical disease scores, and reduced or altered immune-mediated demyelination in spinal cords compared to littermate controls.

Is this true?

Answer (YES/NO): NO